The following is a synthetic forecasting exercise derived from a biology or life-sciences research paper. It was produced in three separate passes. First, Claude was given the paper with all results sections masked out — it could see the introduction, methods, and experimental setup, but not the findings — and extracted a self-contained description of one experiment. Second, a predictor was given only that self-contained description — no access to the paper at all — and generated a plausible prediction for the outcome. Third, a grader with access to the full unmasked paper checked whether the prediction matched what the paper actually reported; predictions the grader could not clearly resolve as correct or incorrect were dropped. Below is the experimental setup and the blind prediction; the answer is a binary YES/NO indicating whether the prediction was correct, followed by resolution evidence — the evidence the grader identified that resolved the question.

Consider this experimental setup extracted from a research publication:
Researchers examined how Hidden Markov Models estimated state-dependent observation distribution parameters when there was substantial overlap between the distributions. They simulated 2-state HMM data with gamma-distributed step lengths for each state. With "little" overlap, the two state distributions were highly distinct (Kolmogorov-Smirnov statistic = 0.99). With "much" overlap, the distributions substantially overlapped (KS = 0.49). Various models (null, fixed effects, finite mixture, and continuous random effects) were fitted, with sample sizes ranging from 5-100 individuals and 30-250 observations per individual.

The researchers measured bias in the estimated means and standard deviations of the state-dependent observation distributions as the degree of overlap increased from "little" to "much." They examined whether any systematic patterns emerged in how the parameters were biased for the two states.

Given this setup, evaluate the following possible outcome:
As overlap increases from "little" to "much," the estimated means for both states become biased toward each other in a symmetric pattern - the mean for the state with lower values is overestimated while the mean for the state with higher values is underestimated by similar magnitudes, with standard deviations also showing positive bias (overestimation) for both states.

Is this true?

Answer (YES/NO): NO